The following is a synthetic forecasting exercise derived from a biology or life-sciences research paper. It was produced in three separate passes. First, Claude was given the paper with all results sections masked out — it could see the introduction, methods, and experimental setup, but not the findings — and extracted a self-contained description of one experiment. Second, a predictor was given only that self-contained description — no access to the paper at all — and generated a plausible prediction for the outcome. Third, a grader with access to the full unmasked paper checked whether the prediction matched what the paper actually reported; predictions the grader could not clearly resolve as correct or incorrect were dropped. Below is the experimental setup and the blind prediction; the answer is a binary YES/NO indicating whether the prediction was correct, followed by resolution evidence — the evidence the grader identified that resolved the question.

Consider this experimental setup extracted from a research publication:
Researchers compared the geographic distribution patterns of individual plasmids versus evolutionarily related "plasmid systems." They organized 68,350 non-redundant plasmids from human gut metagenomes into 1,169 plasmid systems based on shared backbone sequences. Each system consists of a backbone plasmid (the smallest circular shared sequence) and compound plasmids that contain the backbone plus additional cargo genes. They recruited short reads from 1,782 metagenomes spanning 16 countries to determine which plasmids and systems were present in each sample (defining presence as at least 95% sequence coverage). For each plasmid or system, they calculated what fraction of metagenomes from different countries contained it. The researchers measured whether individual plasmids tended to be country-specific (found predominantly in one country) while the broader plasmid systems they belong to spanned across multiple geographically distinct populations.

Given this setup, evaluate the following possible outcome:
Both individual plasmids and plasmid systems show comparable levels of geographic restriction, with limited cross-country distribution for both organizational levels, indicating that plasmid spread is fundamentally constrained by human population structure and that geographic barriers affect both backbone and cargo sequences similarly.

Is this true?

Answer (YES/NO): NO